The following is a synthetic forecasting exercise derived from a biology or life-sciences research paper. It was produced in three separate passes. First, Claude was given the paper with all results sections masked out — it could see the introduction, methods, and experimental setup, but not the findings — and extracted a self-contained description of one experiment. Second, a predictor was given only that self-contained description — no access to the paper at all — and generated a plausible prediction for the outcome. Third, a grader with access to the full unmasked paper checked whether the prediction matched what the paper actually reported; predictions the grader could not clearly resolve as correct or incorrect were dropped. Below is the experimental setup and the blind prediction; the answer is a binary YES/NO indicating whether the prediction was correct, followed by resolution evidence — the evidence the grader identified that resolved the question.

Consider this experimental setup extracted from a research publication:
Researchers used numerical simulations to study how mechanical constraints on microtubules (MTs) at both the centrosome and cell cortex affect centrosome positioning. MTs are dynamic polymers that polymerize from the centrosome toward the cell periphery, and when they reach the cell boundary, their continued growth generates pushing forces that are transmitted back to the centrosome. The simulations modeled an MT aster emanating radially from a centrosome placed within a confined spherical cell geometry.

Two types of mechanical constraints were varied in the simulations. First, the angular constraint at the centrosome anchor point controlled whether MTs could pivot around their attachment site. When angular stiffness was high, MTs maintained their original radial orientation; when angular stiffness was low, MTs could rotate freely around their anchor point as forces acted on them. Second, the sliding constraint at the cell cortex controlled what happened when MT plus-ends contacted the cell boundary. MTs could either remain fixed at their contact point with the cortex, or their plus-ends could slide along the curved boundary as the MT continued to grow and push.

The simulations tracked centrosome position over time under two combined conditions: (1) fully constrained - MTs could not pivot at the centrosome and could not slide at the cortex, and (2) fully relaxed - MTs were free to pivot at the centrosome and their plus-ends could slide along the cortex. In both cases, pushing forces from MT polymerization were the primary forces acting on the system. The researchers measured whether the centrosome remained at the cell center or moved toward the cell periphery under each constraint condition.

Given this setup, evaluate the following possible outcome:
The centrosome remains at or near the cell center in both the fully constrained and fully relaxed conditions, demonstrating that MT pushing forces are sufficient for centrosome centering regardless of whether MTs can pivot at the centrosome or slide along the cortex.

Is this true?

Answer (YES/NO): NO